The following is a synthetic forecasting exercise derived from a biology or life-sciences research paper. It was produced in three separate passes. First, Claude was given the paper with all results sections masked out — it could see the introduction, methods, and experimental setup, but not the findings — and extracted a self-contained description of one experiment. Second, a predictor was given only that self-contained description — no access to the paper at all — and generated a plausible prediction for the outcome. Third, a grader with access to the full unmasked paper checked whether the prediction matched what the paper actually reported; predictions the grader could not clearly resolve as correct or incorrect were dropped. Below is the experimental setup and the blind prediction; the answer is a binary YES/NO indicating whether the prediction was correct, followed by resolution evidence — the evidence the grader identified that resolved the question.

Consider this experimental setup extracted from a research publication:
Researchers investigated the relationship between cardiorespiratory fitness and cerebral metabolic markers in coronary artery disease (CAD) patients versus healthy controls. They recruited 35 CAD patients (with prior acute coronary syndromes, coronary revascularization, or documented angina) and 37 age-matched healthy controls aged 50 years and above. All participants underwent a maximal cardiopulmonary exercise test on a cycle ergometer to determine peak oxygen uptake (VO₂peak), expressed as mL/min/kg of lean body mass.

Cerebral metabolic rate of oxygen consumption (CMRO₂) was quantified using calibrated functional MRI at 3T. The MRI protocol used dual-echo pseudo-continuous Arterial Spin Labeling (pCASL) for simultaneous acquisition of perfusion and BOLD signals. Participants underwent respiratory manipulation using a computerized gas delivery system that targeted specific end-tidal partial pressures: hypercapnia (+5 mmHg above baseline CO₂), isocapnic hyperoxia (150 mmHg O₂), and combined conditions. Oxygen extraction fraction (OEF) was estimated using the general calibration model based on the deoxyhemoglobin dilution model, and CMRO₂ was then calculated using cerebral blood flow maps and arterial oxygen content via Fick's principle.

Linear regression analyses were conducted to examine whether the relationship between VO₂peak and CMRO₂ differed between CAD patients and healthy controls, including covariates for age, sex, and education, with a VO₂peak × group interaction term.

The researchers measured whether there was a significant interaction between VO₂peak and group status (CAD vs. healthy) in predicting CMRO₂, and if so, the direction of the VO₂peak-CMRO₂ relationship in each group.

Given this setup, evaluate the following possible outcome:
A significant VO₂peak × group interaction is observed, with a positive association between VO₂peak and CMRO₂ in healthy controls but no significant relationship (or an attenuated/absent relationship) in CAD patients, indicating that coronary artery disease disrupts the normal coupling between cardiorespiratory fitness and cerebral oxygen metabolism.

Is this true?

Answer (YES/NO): NO